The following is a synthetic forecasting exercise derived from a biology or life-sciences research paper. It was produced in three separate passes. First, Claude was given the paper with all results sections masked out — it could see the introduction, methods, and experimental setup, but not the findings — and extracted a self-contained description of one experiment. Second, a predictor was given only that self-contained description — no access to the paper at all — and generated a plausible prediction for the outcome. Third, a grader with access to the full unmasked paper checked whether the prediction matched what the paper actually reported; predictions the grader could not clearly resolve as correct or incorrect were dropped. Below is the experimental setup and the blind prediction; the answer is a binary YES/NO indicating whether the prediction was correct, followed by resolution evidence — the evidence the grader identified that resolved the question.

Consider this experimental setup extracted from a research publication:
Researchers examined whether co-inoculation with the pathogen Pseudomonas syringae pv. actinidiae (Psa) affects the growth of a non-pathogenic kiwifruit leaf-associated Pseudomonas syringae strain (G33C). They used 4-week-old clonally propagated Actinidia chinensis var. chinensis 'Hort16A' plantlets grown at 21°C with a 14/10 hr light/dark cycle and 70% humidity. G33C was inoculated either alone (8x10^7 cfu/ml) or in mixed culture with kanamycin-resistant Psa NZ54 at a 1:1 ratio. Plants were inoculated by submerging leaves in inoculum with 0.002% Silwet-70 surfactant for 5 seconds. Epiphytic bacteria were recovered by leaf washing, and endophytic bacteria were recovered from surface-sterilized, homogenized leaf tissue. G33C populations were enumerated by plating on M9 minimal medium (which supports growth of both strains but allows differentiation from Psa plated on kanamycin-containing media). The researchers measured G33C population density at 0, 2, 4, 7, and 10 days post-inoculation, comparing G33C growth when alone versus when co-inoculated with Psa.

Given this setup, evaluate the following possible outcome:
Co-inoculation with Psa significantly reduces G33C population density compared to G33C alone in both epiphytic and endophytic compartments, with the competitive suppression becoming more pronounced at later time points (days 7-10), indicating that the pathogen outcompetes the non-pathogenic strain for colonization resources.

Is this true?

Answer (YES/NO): NO